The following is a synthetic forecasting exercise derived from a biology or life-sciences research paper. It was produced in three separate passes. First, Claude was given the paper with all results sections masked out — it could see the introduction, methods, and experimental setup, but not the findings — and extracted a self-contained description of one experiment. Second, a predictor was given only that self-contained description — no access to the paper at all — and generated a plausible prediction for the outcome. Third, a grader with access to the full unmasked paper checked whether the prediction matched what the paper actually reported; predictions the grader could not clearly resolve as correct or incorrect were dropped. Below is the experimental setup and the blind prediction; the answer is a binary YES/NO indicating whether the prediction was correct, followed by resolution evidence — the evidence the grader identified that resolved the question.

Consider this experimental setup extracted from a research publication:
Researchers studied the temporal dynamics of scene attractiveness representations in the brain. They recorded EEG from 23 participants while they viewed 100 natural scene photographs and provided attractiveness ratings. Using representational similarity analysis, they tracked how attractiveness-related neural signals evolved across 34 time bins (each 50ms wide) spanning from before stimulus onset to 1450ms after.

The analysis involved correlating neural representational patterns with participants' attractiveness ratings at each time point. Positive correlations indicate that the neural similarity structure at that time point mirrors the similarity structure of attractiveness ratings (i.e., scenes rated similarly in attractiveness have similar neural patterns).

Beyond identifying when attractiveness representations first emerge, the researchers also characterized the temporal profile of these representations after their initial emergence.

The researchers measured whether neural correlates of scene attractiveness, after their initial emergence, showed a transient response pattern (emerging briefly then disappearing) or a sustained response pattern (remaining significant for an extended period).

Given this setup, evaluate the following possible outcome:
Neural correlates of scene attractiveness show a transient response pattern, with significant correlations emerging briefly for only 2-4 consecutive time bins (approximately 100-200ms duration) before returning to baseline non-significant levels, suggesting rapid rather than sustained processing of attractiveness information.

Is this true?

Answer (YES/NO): NO